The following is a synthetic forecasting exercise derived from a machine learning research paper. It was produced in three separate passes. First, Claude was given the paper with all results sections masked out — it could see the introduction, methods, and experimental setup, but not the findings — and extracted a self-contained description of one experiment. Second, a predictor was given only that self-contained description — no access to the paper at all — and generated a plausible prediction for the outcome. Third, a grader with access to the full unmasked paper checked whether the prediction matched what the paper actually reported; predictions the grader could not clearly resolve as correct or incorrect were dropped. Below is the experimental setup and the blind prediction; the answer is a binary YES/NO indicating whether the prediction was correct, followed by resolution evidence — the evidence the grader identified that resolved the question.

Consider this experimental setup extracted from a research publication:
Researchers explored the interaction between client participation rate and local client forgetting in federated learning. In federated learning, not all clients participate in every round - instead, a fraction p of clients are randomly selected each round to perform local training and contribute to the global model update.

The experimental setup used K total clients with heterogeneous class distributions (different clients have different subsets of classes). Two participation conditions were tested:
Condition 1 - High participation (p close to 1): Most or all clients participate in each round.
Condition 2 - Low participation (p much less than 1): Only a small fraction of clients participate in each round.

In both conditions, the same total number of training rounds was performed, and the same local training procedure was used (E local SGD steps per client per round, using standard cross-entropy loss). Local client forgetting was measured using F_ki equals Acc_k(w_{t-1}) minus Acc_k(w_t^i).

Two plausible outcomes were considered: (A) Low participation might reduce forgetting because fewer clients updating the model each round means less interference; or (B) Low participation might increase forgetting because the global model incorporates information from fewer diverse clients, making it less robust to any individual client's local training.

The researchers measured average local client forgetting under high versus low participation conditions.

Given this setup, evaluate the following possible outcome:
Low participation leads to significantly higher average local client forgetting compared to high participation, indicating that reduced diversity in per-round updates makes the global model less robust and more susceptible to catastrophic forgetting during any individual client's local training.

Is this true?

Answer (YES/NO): YES